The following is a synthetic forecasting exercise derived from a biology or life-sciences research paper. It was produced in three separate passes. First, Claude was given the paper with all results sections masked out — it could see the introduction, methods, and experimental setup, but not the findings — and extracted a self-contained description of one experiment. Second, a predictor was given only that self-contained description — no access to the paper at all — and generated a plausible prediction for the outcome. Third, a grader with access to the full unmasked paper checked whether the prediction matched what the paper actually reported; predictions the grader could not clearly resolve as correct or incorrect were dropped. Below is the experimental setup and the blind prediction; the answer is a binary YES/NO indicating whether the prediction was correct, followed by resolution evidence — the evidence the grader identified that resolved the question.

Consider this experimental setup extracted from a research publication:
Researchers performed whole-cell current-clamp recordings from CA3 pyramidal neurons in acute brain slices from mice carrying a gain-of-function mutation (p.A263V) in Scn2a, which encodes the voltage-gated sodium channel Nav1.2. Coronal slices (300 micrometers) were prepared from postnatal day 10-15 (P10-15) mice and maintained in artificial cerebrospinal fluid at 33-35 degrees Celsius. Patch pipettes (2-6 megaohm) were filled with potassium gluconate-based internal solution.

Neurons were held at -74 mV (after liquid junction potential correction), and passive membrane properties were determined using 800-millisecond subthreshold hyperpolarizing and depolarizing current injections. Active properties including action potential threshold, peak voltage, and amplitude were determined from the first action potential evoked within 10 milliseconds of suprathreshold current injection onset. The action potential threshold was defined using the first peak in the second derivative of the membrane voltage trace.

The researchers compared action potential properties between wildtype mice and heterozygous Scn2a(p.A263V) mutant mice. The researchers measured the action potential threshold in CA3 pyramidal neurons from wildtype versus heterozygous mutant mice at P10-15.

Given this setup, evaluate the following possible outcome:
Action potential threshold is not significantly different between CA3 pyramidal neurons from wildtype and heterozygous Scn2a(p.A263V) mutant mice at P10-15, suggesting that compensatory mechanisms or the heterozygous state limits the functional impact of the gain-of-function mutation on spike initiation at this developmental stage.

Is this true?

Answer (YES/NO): NO